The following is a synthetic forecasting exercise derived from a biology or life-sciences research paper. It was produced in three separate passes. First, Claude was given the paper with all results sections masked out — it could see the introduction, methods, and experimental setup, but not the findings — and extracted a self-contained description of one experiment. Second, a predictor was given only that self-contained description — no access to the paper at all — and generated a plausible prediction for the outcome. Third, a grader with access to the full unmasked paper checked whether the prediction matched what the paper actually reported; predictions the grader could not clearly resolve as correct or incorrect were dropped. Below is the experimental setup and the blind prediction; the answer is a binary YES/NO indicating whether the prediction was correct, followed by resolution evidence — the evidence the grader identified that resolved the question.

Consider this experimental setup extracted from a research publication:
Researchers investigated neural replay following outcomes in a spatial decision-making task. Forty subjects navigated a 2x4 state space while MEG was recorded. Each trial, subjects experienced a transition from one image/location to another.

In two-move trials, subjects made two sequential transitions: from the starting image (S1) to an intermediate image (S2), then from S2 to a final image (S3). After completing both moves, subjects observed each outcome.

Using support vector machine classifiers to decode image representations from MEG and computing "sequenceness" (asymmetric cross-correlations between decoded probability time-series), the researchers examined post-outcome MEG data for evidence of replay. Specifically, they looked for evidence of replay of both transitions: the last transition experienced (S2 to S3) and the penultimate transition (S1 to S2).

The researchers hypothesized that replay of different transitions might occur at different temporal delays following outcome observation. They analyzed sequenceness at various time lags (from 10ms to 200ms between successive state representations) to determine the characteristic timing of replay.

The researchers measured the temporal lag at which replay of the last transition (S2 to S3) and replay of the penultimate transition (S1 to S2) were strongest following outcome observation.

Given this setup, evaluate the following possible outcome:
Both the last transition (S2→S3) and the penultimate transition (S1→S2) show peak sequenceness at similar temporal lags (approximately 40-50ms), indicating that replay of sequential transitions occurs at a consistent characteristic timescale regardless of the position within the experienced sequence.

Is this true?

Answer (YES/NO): NO